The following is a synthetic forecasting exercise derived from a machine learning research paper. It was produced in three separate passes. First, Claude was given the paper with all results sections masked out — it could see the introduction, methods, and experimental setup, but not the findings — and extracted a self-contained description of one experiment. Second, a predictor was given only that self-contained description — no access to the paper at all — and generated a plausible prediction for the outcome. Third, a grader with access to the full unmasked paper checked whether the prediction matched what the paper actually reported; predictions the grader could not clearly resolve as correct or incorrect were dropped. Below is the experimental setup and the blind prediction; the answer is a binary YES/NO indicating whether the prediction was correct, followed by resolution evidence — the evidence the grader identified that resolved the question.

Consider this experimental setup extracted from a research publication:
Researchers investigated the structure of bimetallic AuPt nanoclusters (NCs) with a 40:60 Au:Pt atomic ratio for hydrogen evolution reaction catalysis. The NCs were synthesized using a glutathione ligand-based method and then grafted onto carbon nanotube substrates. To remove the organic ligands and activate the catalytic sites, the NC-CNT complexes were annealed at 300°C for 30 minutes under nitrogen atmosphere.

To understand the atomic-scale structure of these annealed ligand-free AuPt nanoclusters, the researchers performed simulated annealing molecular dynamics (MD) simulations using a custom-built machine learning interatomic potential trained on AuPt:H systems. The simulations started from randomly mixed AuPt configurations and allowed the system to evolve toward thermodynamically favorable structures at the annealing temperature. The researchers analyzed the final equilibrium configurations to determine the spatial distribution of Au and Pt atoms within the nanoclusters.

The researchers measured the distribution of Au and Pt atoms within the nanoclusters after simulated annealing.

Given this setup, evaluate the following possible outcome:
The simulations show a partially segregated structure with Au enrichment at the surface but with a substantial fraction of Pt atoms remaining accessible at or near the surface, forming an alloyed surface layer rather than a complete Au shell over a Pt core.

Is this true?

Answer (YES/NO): YES